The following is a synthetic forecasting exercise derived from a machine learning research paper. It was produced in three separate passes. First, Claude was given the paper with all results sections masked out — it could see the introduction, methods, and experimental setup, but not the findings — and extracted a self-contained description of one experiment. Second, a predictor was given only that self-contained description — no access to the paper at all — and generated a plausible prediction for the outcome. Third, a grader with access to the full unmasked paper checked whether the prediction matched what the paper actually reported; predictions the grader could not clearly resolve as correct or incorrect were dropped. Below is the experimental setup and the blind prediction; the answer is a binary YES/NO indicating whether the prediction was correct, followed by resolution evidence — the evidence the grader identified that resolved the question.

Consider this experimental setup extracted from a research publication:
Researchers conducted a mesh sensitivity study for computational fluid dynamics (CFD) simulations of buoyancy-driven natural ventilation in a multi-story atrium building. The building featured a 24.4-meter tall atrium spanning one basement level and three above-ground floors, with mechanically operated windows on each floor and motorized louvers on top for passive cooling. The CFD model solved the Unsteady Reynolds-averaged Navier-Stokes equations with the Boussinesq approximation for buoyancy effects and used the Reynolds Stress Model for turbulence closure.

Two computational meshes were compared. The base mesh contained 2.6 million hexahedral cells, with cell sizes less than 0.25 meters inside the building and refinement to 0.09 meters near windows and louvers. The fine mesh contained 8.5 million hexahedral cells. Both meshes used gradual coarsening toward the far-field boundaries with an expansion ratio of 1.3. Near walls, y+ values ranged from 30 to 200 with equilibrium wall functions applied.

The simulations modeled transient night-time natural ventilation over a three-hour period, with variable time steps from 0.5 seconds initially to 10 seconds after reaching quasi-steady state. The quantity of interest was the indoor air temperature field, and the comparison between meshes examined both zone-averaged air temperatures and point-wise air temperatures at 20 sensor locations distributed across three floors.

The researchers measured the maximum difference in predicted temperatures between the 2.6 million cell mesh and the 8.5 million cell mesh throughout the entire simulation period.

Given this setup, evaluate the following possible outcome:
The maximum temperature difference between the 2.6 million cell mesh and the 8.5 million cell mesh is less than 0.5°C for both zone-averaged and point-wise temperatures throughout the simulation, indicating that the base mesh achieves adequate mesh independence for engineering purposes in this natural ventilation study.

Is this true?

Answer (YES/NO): YES